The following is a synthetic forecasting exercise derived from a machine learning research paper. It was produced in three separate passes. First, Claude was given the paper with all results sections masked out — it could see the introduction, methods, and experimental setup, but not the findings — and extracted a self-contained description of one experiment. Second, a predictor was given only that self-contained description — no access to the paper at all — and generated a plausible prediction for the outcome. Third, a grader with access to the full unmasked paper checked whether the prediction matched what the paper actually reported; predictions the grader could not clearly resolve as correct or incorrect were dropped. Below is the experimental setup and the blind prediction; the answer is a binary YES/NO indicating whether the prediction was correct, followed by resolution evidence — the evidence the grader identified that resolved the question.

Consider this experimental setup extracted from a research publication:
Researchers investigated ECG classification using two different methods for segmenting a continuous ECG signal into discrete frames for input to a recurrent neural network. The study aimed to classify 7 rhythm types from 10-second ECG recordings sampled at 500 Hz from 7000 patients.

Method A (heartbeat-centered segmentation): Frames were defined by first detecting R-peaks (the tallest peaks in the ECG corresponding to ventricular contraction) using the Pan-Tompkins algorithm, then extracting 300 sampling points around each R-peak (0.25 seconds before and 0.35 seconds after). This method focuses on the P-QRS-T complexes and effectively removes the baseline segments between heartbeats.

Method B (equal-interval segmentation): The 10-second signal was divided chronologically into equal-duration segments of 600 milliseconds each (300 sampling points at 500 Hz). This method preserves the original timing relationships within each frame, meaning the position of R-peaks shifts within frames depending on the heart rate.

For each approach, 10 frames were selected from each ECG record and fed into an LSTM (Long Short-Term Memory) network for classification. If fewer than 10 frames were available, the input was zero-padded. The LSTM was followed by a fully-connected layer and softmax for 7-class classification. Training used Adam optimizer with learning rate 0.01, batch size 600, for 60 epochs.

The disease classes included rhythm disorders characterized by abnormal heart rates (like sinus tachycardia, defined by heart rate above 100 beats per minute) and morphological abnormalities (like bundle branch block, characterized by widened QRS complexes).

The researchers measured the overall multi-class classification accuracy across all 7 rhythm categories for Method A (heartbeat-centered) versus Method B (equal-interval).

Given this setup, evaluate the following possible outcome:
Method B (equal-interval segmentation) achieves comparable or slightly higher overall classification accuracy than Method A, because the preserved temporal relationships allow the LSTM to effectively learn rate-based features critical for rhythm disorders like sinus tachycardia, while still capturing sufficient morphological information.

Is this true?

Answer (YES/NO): NO